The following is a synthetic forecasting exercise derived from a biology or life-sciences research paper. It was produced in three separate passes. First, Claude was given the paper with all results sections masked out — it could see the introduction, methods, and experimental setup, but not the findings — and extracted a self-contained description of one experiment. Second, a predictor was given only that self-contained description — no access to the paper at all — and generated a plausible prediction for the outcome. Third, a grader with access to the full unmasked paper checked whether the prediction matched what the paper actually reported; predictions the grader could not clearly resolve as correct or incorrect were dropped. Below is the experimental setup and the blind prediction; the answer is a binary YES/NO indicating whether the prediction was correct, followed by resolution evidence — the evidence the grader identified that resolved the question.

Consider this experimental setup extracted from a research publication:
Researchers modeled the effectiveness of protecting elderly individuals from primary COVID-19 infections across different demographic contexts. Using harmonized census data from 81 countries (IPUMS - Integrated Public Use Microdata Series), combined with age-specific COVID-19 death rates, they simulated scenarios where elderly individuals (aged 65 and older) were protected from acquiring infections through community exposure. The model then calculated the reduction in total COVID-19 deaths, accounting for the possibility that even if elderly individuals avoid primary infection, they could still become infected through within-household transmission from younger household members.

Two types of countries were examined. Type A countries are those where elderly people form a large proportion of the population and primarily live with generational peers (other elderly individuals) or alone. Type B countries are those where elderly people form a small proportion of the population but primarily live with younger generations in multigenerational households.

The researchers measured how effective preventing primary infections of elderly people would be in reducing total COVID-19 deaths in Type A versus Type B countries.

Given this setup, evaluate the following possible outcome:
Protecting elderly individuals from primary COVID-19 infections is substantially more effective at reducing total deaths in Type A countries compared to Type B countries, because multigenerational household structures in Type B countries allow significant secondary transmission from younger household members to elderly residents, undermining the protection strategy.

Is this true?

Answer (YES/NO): YES